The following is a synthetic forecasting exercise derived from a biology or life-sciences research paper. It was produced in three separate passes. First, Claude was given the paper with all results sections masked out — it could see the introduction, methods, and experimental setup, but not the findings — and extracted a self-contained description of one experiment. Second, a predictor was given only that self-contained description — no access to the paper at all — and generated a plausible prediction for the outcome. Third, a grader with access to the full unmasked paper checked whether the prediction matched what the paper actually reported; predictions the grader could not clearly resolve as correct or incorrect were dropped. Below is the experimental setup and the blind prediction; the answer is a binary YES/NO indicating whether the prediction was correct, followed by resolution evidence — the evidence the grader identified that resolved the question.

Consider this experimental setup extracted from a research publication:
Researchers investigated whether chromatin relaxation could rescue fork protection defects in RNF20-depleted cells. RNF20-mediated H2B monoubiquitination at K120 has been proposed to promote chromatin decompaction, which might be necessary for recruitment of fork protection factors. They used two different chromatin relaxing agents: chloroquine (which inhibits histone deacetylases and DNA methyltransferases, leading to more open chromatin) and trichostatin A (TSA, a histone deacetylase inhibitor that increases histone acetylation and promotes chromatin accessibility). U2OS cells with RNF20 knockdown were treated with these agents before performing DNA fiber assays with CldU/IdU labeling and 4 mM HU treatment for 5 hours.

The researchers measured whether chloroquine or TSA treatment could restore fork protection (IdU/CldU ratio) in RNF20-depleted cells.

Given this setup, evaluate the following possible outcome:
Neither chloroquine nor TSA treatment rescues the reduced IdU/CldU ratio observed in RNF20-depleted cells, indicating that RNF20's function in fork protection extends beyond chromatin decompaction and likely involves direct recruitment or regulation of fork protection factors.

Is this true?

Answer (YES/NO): NO